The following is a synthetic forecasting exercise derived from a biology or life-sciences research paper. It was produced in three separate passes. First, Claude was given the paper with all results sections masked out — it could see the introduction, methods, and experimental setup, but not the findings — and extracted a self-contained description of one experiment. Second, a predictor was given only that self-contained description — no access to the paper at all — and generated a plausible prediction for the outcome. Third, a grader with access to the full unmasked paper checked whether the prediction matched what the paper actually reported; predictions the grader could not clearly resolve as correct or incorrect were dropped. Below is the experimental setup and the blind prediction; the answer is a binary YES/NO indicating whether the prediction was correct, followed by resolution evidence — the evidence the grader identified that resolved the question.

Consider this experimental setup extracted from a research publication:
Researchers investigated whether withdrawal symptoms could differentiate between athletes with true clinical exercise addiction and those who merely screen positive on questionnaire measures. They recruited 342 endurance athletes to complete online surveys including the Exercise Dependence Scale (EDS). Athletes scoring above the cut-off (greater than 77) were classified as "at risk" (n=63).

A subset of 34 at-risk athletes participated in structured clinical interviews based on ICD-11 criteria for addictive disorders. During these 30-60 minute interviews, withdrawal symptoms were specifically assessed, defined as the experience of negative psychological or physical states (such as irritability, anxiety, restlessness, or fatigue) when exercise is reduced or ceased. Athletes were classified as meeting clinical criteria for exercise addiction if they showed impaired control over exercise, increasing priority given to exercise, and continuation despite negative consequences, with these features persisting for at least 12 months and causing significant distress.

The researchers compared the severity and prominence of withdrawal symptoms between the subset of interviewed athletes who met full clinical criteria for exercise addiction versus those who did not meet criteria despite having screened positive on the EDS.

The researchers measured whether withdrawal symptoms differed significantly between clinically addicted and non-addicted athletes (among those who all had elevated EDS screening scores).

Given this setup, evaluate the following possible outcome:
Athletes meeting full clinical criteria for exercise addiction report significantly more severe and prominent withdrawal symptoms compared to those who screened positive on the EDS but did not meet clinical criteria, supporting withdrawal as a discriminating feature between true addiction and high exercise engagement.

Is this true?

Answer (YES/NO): YES